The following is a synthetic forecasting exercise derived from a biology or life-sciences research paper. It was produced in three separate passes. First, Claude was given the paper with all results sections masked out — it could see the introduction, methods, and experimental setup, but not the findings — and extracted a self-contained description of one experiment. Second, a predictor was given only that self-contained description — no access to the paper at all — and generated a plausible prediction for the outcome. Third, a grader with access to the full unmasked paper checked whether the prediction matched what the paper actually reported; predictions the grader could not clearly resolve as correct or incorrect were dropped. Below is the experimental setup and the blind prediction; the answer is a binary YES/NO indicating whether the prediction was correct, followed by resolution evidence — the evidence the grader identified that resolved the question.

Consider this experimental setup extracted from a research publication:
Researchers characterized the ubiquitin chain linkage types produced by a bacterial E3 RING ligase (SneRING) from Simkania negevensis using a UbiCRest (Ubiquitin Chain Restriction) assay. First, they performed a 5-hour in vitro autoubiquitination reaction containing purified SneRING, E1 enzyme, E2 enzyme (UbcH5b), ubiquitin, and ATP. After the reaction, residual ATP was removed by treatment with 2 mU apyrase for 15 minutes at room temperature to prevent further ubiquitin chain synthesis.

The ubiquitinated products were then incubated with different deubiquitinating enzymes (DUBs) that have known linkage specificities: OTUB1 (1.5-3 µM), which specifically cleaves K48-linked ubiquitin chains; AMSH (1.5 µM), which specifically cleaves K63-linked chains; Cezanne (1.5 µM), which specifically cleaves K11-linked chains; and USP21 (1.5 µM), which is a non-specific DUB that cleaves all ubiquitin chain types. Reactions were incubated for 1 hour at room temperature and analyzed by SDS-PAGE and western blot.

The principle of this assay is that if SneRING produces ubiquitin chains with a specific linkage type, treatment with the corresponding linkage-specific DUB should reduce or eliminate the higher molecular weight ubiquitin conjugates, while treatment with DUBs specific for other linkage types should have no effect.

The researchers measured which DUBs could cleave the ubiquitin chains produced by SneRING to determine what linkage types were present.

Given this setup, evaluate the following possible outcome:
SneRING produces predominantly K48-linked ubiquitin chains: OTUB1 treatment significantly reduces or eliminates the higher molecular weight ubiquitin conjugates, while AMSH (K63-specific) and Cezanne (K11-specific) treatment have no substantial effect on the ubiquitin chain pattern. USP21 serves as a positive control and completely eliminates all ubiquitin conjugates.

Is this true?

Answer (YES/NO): NO